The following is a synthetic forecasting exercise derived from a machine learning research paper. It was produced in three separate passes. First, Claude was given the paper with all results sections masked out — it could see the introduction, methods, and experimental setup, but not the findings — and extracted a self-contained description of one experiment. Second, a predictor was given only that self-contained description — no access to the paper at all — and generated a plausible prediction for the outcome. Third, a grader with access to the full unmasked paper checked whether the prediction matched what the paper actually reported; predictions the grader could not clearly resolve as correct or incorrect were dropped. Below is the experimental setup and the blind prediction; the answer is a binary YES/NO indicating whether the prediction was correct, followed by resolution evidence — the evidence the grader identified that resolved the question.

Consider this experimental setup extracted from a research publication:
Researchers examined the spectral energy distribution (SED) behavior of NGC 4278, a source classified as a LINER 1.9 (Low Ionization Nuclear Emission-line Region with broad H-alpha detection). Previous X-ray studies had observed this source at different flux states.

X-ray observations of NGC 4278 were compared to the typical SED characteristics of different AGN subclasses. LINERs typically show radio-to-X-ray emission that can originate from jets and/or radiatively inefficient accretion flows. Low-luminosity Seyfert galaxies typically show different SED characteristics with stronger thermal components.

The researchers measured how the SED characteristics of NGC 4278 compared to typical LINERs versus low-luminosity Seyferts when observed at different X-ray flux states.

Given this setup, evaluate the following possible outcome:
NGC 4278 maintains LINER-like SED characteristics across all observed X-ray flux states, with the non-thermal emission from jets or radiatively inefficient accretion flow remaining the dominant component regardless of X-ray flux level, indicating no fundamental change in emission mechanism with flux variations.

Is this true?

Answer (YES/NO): NO